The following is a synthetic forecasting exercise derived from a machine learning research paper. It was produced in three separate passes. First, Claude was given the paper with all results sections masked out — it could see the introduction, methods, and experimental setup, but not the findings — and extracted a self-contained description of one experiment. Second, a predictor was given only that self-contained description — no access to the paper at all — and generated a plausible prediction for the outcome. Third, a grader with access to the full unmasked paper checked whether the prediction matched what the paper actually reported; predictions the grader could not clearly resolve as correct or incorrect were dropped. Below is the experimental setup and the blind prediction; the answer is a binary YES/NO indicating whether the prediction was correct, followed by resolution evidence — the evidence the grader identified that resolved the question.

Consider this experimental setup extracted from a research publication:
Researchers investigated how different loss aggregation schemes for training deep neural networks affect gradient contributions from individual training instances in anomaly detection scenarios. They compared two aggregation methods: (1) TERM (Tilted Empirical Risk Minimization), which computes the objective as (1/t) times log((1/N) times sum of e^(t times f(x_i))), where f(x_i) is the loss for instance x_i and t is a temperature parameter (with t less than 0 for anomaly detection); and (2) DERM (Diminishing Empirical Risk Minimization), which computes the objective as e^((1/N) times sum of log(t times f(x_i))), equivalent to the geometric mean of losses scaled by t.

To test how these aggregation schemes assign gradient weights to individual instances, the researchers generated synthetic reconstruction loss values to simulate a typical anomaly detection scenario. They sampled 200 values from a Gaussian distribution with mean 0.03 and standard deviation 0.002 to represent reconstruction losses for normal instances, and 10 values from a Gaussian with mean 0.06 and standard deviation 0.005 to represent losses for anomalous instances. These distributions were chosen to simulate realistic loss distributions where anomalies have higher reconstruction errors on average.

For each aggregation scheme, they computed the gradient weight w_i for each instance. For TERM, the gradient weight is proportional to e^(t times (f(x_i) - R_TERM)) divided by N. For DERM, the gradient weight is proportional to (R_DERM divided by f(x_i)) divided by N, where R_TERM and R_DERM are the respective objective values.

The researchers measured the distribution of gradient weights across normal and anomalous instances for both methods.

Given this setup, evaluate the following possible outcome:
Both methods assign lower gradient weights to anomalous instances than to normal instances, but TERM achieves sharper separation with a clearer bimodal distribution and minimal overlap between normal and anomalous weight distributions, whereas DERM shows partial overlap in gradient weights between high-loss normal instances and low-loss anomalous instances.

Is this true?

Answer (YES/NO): NO